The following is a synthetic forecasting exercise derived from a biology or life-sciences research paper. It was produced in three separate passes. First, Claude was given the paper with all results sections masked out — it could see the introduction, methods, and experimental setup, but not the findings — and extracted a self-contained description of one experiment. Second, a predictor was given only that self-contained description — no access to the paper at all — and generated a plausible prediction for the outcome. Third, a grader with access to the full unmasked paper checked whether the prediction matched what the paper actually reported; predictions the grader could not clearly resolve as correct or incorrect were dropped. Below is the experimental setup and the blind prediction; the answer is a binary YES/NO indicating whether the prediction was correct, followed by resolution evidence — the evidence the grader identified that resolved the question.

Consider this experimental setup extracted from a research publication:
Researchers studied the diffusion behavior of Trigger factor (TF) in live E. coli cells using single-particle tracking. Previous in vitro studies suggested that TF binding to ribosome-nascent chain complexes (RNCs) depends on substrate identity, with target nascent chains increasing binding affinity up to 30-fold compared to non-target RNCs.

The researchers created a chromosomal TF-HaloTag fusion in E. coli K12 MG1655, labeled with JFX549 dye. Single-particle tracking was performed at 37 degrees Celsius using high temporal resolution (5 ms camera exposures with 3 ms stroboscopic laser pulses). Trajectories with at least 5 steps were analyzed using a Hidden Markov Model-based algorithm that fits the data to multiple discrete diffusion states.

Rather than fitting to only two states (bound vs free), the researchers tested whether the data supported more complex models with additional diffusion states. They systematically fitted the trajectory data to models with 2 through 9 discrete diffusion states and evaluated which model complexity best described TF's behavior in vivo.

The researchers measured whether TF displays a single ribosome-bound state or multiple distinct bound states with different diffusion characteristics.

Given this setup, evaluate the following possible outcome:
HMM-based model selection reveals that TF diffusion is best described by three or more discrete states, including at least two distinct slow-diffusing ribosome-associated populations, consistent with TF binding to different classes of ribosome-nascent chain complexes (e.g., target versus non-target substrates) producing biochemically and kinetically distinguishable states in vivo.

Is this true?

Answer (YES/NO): YES